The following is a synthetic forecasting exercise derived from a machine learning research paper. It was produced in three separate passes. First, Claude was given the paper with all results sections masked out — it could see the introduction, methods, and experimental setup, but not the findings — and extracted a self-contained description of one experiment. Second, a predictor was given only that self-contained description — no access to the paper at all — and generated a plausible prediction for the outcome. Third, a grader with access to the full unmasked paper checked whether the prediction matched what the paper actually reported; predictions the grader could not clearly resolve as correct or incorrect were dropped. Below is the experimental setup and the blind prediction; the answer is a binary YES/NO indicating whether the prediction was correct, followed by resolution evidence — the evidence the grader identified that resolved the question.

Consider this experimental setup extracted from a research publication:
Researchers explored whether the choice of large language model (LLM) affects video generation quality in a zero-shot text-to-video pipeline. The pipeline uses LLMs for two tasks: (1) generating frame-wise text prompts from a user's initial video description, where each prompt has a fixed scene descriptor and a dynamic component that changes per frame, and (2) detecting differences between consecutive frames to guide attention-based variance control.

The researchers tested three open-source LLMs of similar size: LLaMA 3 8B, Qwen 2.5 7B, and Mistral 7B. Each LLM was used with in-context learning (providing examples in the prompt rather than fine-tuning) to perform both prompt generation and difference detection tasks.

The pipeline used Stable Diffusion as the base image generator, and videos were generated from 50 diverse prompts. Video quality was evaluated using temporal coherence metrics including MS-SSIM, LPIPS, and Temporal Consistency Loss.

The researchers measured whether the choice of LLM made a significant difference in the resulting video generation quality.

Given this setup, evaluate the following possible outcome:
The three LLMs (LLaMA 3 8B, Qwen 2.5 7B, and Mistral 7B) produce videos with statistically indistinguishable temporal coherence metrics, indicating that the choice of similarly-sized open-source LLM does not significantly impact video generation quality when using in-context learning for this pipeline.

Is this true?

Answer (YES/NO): YES